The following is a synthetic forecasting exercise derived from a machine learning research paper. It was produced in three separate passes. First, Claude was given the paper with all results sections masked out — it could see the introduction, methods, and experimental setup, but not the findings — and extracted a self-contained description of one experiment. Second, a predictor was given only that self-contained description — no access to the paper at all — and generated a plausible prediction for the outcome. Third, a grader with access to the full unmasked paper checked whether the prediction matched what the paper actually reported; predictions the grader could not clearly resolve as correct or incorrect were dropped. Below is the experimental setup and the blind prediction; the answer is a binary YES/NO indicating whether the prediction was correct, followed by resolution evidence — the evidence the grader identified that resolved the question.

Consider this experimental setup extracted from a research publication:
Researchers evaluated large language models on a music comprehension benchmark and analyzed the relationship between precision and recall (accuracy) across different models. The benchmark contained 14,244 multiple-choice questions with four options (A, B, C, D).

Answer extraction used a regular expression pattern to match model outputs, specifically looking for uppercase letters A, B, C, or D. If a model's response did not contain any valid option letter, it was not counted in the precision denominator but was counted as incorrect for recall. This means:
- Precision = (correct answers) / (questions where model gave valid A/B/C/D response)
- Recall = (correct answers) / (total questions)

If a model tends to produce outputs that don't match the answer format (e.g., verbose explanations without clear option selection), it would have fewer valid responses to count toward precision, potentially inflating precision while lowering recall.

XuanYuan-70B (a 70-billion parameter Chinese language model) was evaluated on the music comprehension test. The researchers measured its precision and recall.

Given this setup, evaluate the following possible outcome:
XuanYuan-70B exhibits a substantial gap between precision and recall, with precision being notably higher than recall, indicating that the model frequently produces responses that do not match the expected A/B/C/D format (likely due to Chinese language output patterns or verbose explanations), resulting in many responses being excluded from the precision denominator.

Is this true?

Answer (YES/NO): YES